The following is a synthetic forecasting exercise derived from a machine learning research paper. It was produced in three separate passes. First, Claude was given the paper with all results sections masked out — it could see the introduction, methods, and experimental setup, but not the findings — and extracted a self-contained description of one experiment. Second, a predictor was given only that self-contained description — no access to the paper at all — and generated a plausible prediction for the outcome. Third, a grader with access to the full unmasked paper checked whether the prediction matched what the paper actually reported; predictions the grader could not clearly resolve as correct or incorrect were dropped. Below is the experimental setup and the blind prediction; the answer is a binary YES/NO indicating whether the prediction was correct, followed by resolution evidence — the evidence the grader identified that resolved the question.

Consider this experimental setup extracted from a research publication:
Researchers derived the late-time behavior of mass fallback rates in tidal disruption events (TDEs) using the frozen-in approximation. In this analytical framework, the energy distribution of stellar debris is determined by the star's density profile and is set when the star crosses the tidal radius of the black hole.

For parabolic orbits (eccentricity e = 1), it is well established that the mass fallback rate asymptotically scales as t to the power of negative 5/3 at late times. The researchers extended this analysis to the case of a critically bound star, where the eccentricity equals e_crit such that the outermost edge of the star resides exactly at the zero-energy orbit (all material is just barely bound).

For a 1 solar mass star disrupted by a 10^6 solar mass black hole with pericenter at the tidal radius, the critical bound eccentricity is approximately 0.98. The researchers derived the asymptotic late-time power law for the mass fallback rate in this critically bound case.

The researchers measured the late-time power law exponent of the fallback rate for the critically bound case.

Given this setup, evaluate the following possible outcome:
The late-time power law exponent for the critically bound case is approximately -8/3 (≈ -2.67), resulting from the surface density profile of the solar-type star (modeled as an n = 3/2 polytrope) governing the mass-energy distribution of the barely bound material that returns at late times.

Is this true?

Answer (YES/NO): NO